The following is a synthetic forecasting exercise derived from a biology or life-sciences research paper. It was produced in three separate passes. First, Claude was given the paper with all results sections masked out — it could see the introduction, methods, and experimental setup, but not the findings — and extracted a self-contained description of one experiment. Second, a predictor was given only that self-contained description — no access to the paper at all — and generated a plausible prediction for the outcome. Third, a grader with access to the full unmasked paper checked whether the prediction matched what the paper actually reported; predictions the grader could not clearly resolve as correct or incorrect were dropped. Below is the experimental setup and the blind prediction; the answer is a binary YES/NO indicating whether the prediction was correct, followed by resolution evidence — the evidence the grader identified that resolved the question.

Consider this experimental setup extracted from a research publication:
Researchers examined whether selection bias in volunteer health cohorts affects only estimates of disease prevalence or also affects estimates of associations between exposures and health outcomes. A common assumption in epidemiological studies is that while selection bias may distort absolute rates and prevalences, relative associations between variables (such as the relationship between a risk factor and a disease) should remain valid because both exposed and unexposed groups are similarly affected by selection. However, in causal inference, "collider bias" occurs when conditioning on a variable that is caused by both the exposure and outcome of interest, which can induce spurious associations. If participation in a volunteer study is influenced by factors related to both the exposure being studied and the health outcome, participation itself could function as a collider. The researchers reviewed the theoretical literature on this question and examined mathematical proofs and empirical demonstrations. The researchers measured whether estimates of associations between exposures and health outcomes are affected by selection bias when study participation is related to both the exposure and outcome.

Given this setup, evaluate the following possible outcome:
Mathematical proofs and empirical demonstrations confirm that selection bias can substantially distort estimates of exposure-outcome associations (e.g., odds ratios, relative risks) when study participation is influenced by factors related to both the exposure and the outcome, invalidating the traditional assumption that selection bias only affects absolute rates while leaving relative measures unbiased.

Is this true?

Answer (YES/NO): NO